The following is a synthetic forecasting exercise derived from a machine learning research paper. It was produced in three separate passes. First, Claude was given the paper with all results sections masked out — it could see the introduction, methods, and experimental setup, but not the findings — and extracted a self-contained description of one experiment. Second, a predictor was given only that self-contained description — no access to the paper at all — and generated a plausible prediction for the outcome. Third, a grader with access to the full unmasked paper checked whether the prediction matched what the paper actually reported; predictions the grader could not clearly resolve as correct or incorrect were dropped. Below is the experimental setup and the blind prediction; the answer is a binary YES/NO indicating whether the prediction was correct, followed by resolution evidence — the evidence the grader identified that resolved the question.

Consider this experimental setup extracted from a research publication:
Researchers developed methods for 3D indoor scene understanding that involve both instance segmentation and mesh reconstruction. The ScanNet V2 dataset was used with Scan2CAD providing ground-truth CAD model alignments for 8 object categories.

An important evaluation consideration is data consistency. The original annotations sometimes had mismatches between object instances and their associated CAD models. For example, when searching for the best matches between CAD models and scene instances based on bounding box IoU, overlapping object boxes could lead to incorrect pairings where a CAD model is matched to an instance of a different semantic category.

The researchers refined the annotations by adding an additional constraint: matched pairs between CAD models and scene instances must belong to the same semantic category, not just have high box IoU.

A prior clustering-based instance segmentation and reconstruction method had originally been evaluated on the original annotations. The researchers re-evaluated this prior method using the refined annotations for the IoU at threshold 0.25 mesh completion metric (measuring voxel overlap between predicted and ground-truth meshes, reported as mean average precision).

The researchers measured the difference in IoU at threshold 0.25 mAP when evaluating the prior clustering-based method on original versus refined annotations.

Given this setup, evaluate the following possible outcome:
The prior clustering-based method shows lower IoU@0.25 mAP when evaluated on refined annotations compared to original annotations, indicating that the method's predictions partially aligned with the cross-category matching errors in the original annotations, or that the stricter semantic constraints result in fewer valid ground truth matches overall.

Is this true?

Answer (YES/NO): NO